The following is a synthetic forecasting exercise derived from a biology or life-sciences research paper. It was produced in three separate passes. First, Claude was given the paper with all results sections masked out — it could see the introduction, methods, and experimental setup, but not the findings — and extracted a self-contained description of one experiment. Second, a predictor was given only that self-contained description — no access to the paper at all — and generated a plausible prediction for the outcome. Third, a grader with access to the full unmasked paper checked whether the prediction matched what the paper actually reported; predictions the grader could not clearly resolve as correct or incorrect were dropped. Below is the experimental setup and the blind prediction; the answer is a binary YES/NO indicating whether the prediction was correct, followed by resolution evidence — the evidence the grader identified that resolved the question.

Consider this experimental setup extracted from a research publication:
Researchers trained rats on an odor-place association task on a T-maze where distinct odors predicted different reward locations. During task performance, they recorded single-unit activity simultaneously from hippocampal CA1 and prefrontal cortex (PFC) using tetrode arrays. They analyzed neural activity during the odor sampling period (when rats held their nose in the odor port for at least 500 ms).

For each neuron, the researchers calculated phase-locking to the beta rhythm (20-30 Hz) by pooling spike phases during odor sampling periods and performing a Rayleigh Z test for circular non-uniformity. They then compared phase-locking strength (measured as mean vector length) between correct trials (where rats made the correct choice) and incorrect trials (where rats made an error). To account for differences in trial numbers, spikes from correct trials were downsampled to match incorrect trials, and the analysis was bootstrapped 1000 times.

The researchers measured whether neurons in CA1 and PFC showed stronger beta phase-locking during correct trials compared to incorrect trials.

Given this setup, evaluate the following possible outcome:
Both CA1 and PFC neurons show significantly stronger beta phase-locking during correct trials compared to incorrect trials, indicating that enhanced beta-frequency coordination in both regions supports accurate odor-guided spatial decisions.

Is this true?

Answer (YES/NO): NO